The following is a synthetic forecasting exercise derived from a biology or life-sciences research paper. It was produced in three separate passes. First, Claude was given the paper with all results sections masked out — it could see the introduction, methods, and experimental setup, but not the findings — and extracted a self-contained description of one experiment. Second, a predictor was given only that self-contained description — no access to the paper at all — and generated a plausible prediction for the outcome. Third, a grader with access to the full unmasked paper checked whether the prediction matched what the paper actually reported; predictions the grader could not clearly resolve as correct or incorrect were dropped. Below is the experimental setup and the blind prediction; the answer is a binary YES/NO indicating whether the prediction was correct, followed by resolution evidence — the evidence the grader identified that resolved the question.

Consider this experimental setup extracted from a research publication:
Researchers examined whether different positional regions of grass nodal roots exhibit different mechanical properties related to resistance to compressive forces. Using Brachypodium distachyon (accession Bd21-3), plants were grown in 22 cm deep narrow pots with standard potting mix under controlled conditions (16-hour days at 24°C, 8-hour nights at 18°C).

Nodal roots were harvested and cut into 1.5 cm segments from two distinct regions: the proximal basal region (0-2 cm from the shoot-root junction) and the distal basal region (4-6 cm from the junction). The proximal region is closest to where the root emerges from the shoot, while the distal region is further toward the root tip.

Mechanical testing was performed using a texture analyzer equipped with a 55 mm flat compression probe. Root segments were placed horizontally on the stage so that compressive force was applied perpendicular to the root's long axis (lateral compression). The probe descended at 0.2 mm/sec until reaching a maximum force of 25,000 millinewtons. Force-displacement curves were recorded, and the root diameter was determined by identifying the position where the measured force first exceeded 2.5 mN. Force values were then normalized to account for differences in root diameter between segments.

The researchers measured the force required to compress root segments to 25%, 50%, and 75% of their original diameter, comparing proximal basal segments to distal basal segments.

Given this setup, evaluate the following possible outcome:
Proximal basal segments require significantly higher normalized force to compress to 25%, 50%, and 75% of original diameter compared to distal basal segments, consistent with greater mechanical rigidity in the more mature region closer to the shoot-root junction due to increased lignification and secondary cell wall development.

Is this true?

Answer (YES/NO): YES